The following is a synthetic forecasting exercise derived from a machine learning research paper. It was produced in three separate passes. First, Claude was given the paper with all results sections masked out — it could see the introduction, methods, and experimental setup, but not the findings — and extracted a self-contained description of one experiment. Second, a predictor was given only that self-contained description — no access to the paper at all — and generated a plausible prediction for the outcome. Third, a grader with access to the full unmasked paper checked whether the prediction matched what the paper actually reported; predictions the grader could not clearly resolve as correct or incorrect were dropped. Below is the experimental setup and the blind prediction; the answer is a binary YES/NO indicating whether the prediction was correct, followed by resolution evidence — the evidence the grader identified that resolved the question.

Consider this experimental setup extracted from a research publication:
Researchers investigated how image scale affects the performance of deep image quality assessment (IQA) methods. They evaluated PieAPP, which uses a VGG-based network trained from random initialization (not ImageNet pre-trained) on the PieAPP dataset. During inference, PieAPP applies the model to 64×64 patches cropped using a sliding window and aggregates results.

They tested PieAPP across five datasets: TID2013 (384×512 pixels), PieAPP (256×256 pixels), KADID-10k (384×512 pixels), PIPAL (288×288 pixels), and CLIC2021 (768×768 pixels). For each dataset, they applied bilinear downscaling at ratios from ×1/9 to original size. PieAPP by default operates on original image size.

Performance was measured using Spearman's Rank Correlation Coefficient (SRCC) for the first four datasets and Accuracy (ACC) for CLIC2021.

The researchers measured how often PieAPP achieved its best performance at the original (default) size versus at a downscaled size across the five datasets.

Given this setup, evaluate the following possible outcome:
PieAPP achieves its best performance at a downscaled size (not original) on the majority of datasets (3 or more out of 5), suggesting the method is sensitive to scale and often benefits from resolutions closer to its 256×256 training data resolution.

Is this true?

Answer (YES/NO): NO